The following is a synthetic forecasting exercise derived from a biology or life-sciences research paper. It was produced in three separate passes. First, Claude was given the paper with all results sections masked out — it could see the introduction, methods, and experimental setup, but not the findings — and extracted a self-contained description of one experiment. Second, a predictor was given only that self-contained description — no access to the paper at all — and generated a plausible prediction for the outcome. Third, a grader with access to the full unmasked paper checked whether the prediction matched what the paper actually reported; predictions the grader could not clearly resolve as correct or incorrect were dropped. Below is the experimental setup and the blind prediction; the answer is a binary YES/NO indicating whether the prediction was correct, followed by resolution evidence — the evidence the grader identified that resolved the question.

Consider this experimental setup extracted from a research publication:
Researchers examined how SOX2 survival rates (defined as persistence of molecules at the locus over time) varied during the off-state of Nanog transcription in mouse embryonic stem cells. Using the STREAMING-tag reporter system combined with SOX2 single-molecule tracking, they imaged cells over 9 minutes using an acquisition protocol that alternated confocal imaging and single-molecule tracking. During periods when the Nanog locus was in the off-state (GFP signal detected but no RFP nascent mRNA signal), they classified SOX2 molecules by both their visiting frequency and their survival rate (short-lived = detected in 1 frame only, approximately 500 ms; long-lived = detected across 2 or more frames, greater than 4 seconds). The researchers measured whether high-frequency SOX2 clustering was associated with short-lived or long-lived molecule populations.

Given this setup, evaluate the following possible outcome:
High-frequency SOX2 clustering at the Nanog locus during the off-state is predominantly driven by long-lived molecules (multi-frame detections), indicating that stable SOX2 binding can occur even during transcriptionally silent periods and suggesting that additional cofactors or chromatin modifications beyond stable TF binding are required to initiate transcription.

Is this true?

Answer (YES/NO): NO